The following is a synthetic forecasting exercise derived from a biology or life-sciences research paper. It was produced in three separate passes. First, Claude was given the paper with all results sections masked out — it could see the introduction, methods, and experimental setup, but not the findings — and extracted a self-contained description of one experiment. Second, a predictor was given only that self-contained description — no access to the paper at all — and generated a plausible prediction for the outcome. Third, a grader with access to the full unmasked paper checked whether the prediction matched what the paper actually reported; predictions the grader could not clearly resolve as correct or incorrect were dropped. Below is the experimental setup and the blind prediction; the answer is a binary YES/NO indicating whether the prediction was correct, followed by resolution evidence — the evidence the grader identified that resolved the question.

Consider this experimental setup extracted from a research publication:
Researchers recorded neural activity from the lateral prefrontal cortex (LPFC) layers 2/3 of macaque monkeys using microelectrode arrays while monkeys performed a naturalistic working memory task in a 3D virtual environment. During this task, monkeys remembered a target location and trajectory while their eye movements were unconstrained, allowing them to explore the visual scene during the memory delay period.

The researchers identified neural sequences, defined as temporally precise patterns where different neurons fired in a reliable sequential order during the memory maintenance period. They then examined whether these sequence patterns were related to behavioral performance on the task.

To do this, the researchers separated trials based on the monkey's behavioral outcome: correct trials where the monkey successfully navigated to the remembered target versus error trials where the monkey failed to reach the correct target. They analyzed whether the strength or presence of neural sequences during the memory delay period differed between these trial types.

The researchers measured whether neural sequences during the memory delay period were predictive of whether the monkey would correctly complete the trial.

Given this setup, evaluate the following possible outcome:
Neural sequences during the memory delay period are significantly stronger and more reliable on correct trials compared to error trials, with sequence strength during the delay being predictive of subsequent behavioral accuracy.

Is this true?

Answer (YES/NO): YES